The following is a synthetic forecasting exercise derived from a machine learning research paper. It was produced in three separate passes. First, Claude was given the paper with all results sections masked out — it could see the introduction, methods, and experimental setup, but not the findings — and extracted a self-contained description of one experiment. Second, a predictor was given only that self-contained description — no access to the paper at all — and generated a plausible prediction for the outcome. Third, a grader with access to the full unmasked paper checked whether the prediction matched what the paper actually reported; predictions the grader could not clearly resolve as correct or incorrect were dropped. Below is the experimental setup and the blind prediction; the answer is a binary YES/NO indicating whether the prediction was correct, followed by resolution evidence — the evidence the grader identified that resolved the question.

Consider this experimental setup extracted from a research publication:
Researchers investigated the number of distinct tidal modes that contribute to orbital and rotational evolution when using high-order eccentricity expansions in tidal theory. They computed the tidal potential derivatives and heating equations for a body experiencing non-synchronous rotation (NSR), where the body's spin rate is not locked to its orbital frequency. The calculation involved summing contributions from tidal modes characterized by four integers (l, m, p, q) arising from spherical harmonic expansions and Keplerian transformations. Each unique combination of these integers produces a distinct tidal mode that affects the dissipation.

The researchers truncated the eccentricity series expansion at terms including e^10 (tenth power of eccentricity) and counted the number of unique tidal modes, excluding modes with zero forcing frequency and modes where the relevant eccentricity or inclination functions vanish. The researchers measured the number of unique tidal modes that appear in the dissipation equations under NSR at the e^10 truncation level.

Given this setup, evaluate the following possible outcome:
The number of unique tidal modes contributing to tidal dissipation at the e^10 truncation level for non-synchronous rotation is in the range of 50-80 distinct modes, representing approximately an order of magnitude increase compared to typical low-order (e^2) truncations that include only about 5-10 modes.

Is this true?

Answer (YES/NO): NO